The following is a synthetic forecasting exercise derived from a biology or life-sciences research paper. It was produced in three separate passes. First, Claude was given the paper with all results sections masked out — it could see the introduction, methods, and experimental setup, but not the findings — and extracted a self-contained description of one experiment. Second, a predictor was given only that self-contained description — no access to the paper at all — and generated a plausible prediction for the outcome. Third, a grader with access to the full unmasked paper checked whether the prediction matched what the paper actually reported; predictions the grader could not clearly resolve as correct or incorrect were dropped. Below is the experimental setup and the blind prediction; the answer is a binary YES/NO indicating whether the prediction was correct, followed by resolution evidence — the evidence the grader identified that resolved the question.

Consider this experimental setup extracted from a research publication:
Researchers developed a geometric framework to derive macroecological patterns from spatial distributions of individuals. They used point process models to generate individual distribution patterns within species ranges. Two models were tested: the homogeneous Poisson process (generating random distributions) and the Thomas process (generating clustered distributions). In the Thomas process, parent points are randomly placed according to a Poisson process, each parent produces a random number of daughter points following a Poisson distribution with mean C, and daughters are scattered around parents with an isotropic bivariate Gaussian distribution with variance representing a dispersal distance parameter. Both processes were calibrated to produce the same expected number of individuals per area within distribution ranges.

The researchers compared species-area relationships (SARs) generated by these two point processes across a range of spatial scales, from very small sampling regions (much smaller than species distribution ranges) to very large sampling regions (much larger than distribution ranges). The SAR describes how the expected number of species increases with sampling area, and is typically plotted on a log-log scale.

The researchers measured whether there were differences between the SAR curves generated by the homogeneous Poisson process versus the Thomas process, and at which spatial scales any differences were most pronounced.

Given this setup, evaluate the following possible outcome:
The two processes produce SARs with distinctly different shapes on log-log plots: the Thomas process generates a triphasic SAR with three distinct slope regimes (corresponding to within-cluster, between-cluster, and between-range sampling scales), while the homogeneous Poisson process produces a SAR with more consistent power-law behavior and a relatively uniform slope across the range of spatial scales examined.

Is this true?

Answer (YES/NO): NO